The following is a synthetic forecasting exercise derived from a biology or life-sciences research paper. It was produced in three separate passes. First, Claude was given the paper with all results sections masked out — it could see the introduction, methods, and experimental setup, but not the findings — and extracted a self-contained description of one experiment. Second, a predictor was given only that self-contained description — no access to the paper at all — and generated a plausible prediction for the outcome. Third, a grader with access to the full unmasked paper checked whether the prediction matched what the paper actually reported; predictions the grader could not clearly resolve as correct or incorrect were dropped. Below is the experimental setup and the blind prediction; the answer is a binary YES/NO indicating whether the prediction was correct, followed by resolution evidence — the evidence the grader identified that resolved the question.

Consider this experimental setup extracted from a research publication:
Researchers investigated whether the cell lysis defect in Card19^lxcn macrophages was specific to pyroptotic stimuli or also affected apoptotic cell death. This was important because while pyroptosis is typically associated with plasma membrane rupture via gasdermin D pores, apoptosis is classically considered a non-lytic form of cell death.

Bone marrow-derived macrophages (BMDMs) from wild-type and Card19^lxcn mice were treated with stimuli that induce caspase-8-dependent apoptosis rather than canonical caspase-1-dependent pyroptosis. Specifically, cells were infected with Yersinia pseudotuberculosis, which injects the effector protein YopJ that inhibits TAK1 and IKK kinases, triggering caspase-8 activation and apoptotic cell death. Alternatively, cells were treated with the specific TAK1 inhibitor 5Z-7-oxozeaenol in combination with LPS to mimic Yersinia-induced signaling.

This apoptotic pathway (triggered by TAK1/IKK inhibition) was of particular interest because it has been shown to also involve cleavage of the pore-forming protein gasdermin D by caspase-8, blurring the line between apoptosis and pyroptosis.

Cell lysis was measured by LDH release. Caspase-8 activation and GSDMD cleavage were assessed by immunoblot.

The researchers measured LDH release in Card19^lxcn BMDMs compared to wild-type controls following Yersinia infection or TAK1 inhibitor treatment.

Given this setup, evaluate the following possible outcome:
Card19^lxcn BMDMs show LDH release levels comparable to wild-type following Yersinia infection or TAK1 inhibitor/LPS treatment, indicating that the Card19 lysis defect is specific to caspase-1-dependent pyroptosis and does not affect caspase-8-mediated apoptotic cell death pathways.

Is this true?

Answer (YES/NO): NO